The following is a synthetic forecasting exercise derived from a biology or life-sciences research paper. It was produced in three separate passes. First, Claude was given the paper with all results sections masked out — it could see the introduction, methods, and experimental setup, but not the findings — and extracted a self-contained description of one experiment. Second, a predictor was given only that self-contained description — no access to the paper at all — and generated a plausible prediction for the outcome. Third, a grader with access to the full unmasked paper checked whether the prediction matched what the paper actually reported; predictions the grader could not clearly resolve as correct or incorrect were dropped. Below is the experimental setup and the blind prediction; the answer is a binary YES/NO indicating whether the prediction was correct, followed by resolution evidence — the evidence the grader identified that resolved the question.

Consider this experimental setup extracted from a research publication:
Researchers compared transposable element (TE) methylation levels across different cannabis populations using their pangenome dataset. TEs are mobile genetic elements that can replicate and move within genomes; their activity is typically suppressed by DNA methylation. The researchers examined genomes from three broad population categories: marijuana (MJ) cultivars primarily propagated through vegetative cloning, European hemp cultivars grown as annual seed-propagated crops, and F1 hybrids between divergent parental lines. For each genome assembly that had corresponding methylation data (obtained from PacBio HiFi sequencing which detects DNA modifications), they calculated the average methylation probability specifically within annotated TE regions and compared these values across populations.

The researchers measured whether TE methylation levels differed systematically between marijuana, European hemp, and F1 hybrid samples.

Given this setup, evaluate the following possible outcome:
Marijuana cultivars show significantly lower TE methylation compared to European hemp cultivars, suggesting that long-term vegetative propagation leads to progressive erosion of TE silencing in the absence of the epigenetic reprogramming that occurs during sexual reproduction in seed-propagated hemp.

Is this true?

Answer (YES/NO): NO